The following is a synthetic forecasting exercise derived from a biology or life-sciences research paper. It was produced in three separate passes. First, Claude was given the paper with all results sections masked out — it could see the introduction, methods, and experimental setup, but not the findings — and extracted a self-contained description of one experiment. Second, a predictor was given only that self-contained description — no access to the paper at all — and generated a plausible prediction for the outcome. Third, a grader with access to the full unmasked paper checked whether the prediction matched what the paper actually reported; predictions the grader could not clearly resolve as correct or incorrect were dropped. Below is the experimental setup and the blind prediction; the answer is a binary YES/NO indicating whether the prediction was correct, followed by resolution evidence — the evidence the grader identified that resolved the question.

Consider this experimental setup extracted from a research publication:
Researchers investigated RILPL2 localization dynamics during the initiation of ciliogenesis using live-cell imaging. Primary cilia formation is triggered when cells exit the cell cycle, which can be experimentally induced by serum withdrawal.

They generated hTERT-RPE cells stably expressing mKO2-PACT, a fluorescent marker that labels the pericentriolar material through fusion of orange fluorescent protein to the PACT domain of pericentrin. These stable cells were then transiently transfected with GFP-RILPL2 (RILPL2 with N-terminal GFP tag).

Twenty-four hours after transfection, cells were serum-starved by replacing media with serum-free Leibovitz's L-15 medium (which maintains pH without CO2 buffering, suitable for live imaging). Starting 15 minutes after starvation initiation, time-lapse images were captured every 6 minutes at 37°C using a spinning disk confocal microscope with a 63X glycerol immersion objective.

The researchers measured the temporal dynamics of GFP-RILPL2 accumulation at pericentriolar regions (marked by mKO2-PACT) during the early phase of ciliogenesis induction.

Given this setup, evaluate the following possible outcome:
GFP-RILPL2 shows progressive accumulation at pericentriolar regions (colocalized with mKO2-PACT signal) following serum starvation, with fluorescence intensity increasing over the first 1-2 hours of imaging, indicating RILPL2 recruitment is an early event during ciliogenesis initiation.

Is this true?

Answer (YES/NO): NO